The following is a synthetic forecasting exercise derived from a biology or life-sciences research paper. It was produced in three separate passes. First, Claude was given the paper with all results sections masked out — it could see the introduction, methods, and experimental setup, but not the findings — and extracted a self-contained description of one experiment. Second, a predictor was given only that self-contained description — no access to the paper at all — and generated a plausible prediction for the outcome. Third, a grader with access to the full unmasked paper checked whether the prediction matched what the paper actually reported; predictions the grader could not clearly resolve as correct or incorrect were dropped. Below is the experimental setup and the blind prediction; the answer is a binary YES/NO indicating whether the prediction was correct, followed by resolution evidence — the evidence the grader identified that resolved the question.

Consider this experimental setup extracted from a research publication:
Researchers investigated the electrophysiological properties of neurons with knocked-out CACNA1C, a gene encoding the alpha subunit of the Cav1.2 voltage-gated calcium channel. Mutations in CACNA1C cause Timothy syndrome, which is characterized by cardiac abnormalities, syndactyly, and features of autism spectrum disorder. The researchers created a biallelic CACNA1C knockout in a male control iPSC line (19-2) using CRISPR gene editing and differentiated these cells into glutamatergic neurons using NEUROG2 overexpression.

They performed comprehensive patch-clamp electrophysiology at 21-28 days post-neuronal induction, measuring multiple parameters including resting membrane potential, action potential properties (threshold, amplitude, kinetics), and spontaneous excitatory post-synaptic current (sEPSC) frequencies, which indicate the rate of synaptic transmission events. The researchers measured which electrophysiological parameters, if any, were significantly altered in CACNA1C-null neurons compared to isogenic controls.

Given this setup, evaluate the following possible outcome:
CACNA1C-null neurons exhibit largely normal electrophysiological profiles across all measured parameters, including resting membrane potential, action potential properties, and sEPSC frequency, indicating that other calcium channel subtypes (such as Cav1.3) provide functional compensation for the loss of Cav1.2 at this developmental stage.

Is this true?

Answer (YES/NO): NO